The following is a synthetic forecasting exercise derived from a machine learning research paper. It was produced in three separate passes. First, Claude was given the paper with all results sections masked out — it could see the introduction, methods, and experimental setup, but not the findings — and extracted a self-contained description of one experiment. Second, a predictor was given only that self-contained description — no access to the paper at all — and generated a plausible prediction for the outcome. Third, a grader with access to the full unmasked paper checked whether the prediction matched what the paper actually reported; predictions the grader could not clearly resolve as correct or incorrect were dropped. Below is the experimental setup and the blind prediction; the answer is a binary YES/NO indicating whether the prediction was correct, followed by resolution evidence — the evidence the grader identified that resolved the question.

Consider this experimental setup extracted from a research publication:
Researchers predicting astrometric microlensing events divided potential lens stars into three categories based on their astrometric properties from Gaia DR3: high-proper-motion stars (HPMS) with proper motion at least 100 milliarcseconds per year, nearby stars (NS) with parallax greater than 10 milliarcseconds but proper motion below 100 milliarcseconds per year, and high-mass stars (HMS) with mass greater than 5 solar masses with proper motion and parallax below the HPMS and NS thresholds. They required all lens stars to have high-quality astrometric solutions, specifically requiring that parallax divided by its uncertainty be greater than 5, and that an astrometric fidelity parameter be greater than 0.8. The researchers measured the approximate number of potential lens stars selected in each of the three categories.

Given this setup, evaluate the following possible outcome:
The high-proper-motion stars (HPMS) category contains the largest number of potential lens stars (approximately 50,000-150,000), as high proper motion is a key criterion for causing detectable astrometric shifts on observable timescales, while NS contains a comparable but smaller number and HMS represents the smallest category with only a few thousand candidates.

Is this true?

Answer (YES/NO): NO